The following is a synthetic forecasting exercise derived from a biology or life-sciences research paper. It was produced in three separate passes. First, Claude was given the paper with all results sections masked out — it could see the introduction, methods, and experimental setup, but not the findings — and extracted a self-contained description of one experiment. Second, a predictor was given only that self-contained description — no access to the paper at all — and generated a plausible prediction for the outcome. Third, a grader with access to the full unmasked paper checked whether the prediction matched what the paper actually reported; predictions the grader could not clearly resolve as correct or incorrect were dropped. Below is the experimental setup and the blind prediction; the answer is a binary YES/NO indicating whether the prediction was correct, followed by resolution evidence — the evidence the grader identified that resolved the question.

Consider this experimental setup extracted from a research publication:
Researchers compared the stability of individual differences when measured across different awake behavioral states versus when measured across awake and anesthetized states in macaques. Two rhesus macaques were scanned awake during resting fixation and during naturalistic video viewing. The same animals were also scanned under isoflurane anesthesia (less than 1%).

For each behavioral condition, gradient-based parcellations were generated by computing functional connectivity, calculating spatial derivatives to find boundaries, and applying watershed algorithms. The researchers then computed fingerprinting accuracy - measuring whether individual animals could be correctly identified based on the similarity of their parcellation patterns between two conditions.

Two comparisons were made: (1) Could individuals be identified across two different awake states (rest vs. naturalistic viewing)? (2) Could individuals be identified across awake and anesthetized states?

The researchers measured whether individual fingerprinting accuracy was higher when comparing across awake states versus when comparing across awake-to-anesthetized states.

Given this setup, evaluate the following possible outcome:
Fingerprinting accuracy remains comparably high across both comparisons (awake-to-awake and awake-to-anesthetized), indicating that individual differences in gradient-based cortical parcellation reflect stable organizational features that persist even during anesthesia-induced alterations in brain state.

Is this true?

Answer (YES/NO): NO